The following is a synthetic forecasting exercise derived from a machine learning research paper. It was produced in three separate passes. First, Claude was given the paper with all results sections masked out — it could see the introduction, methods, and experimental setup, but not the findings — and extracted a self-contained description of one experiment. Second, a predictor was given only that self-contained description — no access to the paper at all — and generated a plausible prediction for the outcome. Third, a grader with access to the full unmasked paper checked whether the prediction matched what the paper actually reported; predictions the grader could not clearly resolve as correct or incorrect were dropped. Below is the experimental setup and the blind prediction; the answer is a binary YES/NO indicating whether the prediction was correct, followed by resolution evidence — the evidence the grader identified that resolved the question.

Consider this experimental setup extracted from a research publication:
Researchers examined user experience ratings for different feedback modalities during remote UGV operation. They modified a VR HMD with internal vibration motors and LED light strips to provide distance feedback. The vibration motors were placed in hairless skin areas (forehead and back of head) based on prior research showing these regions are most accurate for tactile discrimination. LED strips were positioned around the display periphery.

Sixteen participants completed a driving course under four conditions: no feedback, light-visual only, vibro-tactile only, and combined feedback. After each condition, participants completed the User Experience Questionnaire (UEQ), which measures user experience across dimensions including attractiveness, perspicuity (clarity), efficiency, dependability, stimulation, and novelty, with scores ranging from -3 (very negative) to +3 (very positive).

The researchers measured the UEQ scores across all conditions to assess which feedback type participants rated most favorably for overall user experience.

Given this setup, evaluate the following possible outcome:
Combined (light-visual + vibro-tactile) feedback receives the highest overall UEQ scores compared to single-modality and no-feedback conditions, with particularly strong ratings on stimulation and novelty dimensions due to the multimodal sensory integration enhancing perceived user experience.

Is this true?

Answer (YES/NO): NO